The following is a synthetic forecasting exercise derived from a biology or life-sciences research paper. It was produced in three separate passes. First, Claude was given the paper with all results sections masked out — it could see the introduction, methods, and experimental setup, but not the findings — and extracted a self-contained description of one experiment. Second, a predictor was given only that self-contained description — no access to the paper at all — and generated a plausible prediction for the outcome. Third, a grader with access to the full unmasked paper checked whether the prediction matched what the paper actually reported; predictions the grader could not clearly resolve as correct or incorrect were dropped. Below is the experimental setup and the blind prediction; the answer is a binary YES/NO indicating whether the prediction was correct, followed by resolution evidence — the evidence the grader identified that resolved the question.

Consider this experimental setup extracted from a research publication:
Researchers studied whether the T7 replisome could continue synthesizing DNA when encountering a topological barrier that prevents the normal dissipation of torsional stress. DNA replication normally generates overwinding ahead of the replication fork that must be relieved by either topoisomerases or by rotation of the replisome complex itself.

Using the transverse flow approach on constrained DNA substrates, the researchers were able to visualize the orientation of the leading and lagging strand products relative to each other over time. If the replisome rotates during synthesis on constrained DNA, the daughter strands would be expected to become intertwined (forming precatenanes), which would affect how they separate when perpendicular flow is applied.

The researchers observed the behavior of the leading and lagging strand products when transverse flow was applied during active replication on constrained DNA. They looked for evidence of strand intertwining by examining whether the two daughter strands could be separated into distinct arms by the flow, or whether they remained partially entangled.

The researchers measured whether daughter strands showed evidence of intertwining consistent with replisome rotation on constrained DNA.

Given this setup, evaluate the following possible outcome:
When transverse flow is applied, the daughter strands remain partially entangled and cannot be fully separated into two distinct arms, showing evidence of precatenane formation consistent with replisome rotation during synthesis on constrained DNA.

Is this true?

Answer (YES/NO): YES